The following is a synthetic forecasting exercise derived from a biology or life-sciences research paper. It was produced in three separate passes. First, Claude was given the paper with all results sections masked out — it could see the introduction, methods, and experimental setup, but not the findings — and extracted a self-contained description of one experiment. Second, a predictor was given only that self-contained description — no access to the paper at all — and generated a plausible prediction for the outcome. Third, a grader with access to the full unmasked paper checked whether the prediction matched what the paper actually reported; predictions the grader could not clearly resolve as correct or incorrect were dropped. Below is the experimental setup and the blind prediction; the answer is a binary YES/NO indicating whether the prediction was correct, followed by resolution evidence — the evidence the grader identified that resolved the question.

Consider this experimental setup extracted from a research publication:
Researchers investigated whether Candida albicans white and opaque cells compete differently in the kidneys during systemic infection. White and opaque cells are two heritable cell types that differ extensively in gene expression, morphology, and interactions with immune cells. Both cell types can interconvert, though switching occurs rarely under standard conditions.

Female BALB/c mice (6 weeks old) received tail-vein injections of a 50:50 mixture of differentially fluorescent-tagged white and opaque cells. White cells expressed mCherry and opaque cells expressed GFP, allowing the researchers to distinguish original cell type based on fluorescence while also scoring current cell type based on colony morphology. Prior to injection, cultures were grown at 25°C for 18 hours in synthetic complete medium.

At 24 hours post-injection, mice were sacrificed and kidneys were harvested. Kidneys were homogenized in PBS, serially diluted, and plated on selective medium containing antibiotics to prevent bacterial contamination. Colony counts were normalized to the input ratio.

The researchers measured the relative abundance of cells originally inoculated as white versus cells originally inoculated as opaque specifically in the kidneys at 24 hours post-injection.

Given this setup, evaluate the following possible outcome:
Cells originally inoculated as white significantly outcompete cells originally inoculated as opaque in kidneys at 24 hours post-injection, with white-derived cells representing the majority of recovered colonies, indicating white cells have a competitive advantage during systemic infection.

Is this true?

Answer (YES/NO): YES